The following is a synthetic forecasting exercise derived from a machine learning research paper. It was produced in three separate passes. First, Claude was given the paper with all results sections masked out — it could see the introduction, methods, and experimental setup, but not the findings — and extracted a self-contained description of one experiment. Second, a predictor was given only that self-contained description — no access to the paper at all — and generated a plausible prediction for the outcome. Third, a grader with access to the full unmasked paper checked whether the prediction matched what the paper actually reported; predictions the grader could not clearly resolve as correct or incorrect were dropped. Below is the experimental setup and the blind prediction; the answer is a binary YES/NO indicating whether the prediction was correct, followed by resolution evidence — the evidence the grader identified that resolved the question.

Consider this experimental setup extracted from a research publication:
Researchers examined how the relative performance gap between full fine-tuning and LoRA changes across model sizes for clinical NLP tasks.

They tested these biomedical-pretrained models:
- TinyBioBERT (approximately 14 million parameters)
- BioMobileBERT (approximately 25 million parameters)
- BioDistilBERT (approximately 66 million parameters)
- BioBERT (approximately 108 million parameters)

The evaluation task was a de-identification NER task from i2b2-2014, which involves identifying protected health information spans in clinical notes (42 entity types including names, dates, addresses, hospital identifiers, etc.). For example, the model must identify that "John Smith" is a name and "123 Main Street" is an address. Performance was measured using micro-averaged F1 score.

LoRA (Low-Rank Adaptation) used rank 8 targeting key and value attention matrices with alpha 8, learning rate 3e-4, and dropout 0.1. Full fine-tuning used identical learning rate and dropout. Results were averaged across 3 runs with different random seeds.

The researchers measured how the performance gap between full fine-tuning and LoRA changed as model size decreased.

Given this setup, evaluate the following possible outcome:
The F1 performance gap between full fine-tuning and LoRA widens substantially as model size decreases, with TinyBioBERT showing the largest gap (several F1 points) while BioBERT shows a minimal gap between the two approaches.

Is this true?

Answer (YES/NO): NO